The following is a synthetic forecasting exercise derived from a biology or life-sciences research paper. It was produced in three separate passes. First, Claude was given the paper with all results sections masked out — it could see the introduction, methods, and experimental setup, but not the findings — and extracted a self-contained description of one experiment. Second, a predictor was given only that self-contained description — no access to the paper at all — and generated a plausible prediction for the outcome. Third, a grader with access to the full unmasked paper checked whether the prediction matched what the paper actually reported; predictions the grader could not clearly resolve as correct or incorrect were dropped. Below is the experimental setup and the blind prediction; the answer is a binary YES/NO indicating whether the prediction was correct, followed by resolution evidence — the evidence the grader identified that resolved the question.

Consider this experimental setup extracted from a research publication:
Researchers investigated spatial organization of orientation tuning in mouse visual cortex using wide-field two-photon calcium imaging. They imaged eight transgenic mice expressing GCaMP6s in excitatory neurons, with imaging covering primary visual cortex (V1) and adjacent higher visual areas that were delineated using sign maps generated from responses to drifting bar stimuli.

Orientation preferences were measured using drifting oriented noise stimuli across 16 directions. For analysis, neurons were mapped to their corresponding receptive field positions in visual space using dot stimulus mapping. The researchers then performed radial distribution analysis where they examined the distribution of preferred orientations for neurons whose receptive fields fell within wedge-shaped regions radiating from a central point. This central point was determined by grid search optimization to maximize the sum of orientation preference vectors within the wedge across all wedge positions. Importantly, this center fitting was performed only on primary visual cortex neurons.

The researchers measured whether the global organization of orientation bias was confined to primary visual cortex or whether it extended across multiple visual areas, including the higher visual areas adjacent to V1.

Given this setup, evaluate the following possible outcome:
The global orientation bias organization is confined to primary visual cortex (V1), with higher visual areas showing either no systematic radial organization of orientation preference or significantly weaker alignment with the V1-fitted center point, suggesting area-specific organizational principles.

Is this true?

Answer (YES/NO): NO